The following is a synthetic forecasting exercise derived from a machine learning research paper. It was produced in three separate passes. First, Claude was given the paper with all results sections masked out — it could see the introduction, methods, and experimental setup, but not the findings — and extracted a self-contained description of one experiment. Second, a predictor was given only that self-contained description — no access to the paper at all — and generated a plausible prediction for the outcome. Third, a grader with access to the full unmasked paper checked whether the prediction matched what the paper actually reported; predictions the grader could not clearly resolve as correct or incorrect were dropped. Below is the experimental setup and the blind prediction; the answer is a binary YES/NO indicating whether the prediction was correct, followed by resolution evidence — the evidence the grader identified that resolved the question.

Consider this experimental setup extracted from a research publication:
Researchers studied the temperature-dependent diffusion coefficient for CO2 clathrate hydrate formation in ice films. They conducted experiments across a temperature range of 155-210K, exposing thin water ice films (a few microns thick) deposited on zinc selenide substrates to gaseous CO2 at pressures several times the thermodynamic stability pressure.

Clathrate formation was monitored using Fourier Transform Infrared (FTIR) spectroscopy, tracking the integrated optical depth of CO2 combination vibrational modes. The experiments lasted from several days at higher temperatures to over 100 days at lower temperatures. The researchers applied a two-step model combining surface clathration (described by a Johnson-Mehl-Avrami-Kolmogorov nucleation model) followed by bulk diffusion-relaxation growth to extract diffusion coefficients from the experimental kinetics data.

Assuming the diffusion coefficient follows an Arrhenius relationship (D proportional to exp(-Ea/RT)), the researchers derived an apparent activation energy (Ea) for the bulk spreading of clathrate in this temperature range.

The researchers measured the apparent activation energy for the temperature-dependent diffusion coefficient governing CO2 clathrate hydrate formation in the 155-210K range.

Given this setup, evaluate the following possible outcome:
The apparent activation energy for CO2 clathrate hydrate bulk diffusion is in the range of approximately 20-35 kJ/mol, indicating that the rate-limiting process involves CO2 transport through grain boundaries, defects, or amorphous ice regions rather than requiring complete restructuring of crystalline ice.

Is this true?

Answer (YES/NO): NO